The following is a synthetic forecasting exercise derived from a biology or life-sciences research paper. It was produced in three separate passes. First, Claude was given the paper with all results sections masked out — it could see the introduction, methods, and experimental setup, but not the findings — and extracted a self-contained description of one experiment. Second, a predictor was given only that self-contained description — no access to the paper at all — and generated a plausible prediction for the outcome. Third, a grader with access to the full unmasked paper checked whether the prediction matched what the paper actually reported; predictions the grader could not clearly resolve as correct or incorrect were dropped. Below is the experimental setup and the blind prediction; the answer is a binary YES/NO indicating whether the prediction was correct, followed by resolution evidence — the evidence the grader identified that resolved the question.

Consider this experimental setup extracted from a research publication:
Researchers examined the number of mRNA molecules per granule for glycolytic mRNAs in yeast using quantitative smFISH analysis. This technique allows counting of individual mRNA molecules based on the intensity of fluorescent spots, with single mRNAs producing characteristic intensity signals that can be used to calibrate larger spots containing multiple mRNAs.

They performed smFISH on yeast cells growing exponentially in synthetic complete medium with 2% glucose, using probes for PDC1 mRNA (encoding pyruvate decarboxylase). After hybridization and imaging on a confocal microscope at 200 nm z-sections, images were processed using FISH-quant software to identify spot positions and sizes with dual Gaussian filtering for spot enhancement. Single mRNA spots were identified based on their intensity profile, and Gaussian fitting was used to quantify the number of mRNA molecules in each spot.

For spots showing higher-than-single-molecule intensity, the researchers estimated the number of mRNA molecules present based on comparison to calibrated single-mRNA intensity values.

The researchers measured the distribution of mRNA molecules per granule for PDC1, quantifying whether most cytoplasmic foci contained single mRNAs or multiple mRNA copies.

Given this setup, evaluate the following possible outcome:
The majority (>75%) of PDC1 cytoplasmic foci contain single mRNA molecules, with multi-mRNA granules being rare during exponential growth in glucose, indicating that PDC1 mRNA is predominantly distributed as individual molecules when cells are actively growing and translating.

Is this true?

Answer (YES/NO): NO